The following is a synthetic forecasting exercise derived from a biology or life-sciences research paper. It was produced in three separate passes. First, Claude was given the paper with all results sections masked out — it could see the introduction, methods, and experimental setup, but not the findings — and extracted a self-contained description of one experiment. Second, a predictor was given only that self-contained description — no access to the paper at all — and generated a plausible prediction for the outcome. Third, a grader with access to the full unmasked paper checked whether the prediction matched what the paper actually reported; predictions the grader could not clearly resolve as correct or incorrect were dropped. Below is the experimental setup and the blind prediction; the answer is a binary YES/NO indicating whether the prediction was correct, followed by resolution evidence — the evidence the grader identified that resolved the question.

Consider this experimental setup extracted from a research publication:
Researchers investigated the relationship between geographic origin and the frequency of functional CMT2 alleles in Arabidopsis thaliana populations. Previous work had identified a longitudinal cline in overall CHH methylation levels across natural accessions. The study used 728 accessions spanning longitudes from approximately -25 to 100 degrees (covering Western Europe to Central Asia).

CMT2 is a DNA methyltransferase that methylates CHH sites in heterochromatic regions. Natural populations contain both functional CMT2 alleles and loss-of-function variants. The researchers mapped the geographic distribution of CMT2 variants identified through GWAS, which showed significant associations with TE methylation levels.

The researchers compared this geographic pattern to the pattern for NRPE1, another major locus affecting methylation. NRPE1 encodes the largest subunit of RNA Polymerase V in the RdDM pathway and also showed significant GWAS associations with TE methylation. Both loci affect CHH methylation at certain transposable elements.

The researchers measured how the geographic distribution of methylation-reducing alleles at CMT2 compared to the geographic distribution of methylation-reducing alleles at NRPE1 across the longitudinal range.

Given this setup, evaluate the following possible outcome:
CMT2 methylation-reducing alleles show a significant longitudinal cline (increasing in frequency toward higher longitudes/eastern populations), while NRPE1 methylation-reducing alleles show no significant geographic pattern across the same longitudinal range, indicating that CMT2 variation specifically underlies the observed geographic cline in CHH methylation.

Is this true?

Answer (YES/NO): NO